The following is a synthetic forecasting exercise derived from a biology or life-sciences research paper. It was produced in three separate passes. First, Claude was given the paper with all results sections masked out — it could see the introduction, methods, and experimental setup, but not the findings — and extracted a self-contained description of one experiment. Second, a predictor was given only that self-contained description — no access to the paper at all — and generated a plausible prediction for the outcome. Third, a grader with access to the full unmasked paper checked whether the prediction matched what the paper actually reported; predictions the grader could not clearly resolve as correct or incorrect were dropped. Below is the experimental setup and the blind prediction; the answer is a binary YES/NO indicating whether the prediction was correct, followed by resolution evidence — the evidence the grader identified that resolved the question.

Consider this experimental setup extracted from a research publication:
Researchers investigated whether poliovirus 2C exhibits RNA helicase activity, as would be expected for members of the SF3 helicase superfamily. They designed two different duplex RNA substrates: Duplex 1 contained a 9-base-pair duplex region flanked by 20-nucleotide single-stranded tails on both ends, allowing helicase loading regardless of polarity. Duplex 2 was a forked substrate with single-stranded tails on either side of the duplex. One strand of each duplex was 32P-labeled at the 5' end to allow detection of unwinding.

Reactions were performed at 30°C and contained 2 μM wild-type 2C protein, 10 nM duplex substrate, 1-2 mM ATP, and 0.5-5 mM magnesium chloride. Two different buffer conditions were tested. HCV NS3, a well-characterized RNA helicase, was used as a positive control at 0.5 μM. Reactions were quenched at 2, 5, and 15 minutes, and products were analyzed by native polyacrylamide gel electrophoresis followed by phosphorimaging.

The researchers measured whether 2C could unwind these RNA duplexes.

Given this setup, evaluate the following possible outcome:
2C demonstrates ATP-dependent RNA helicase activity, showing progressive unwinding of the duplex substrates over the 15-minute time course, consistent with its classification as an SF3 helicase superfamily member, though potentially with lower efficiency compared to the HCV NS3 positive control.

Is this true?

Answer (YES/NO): NO